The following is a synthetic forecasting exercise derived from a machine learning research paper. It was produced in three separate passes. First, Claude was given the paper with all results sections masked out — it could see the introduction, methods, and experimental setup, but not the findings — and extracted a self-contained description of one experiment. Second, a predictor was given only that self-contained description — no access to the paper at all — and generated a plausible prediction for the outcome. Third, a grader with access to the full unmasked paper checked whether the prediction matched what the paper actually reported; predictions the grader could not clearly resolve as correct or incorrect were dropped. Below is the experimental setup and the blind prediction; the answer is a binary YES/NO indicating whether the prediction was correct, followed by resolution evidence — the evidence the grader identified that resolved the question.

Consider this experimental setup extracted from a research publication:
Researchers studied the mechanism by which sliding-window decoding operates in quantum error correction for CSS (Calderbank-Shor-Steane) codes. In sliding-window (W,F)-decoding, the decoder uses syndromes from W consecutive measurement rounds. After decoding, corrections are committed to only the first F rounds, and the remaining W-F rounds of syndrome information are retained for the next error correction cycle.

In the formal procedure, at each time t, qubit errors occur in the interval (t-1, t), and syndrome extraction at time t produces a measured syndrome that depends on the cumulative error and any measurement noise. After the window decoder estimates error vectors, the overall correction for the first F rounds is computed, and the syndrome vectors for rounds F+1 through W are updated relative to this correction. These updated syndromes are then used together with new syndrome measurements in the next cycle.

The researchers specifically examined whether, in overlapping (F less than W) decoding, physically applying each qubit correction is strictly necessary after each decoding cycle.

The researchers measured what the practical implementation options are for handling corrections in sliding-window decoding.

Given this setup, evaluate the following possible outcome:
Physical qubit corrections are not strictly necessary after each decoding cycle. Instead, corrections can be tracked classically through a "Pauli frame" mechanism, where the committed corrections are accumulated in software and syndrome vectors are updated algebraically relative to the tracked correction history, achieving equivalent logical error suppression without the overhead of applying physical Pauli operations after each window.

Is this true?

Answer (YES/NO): YES